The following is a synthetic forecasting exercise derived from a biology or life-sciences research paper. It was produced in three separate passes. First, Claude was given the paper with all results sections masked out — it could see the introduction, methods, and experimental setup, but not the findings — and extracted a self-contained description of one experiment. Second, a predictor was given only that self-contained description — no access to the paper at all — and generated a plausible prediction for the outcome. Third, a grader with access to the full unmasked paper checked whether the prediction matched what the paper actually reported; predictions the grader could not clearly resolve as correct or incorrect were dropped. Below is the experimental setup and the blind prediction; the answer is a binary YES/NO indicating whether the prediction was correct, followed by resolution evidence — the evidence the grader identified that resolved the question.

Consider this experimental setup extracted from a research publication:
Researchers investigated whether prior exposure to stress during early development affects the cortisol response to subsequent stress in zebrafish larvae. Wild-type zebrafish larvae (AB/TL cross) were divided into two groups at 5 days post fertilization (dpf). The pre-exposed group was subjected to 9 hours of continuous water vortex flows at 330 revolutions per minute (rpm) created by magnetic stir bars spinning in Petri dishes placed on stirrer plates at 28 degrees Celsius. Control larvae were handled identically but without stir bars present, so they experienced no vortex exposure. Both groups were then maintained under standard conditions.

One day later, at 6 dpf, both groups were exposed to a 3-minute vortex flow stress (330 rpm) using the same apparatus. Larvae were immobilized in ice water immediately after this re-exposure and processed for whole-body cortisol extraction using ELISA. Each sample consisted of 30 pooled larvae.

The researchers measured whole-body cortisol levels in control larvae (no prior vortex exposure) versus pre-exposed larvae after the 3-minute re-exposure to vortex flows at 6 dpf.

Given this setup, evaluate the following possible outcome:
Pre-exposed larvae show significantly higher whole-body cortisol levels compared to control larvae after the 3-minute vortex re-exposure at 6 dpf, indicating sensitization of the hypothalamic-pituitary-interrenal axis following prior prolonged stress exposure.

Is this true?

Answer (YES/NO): NO